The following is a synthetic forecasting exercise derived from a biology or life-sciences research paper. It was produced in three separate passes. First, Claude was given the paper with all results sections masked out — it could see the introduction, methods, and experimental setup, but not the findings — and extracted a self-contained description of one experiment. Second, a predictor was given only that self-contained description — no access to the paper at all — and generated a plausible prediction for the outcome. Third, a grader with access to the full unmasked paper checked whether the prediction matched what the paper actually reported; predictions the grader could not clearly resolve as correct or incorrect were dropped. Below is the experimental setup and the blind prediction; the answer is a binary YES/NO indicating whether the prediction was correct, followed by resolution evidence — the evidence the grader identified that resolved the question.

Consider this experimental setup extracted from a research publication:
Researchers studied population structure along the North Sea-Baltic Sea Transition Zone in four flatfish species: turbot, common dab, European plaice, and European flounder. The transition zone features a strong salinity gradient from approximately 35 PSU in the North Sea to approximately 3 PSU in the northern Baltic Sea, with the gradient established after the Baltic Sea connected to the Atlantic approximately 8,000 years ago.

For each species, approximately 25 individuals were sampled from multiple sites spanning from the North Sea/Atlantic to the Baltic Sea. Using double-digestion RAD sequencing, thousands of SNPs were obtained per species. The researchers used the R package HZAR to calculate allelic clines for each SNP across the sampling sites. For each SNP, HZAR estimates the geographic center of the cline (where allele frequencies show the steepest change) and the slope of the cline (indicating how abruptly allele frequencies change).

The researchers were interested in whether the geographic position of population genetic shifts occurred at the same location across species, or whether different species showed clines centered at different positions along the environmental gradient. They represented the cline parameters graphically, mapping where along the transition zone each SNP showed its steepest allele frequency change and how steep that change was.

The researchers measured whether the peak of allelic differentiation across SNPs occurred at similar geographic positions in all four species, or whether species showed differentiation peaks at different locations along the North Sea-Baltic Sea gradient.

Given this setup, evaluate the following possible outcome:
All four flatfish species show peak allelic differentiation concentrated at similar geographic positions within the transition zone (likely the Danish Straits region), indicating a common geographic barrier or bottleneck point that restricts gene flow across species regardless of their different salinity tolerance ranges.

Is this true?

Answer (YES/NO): NO